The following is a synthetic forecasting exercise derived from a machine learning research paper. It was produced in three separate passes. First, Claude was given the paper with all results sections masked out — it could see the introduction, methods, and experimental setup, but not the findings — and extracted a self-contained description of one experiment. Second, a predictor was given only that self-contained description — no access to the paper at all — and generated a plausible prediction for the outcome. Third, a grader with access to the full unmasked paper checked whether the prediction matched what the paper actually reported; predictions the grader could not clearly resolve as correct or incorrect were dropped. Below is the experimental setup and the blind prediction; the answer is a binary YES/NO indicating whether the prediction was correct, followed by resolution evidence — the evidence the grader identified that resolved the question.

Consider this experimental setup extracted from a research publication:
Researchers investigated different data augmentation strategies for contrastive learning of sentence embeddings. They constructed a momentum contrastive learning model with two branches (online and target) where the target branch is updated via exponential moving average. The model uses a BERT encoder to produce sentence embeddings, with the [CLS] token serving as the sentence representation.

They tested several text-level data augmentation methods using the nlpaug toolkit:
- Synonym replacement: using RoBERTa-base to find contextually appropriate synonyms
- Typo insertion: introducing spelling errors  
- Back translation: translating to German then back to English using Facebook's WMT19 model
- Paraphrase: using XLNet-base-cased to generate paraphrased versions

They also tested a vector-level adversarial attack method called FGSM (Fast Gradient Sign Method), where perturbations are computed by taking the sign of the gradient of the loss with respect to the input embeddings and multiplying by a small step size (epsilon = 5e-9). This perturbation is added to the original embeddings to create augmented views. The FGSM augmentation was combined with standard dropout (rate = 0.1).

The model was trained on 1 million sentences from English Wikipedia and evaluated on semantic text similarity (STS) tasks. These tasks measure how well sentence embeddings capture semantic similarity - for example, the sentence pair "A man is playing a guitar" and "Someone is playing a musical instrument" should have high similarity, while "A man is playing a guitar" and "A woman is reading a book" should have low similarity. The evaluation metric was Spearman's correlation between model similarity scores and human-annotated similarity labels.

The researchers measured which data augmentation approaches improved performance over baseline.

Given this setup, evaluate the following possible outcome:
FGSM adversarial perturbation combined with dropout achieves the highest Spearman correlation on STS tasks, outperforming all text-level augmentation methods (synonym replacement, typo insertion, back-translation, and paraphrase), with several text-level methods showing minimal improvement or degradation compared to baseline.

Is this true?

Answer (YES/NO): YES